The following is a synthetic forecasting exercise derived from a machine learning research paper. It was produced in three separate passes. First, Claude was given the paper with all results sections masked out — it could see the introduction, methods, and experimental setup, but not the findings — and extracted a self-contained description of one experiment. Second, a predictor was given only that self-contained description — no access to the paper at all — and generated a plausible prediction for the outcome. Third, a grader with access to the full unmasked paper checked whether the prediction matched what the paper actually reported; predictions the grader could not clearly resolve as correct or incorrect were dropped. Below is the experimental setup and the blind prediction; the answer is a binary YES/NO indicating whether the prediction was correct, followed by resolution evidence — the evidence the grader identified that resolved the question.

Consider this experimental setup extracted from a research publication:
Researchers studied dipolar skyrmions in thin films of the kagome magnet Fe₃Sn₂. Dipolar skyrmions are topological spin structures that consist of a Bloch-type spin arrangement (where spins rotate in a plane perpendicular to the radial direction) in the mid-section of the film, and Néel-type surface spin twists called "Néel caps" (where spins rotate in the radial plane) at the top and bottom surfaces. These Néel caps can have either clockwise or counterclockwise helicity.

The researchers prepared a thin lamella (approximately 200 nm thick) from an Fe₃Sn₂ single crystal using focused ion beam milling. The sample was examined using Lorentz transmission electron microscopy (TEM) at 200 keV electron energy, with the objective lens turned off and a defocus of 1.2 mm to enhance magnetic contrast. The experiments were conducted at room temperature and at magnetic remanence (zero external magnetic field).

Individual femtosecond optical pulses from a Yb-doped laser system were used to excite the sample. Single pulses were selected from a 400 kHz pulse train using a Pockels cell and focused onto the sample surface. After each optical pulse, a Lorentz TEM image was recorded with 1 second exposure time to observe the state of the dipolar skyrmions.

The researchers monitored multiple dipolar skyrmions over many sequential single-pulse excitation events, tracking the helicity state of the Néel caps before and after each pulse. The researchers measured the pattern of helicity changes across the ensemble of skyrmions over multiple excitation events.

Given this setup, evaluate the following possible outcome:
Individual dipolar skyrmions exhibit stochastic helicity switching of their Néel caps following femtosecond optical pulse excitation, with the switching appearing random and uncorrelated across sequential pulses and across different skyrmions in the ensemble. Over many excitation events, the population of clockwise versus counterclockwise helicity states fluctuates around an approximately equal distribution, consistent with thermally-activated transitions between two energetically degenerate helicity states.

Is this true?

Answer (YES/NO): NO